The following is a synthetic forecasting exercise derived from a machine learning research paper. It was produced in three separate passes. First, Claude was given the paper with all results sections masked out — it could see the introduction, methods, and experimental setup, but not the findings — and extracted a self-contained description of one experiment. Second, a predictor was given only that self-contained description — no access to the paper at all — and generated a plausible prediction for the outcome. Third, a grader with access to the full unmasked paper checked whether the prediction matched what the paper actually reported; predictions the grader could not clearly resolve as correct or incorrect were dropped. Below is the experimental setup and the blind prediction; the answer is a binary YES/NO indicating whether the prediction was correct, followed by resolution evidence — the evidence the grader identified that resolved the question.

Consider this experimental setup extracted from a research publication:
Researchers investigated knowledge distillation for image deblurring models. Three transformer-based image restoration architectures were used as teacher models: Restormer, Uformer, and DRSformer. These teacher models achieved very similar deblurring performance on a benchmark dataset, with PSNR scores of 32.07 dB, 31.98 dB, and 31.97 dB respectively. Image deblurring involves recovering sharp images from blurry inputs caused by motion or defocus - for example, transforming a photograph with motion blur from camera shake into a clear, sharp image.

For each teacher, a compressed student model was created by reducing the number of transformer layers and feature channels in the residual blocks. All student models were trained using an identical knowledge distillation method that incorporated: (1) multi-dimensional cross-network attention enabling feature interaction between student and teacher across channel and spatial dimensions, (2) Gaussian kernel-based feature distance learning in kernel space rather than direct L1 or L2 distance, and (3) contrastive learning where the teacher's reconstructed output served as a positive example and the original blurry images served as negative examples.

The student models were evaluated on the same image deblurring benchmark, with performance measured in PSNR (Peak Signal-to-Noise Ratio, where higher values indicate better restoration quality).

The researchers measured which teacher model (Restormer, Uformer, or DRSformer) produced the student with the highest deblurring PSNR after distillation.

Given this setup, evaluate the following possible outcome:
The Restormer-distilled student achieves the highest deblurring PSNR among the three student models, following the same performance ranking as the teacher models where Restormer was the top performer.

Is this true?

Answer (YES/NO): NO